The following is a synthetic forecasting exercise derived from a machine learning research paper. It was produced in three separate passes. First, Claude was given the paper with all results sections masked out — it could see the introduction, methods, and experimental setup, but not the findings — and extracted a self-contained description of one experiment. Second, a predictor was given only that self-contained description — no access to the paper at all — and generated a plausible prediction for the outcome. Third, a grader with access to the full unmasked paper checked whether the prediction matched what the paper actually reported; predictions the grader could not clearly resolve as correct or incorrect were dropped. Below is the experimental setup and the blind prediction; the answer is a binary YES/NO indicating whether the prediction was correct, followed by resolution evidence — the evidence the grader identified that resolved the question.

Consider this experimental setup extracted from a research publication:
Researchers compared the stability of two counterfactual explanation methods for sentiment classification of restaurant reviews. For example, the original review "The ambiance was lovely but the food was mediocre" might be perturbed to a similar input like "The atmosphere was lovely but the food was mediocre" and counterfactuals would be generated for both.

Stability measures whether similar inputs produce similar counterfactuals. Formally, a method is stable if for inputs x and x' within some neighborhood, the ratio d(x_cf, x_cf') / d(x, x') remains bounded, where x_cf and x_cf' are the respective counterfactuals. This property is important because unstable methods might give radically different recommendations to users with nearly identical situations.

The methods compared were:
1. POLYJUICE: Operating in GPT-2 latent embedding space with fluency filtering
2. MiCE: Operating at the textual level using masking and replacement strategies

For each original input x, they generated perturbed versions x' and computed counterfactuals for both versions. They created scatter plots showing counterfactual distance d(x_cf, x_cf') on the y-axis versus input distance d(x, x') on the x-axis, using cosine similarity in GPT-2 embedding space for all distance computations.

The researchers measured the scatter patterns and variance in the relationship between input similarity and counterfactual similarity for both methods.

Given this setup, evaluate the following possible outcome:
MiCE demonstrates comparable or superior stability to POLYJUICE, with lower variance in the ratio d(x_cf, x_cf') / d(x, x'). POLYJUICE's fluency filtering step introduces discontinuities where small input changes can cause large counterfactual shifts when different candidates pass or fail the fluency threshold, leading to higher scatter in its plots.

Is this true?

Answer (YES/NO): NO